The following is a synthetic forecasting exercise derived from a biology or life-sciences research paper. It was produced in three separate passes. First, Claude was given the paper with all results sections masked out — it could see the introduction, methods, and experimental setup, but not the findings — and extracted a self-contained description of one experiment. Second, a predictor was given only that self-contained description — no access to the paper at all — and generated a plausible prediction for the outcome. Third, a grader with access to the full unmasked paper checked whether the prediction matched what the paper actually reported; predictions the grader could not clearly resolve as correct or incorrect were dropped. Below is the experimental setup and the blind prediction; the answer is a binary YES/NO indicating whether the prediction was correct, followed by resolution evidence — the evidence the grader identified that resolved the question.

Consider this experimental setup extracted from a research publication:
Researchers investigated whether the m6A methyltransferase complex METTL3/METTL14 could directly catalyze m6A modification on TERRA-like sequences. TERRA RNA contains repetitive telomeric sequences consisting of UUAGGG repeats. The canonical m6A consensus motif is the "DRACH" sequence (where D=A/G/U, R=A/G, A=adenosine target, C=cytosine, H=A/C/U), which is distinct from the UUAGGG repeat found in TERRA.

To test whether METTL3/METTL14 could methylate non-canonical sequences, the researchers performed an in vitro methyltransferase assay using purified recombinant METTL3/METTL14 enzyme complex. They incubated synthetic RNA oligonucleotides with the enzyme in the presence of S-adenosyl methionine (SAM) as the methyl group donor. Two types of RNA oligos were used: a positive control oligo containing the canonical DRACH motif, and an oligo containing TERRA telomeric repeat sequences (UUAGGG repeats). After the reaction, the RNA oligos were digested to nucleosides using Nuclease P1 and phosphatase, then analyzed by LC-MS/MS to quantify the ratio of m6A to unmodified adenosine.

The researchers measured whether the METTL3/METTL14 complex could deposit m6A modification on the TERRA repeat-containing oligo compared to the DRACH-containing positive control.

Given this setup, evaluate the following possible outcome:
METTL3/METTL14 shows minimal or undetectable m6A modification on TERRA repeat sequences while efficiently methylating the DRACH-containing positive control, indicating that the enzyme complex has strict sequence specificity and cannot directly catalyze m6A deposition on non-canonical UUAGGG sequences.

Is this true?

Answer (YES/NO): NO